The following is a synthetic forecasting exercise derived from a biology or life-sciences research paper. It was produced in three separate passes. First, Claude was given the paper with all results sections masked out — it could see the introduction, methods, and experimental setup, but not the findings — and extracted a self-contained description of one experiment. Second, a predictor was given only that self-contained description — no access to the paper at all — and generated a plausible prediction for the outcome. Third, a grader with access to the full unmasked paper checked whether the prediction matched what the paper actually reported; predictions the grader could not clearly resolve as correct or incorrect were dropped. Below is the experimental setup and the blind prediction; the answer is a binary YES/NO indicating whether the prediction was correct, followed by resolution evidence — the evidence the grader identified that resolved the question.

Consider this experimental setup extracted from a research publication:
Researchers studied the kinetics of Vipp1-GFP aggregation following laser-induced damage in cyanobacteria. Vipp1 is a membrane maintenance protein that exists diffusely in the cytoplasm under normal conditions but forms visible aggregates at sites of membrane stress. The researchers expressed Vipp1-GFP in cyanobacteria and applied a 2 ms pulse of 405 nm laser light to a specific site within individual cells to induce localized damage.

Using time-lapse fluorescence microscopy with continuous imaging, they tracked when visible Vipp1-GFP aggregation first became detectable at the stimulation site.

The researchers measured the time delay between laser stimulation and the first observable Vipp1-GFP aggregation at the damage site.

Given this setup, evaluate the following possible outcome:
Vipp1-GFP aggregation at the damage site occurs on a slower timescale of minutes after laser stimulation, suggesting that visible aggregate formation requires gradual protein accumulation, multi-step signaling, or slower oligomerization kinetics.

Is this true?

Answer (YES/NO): YES